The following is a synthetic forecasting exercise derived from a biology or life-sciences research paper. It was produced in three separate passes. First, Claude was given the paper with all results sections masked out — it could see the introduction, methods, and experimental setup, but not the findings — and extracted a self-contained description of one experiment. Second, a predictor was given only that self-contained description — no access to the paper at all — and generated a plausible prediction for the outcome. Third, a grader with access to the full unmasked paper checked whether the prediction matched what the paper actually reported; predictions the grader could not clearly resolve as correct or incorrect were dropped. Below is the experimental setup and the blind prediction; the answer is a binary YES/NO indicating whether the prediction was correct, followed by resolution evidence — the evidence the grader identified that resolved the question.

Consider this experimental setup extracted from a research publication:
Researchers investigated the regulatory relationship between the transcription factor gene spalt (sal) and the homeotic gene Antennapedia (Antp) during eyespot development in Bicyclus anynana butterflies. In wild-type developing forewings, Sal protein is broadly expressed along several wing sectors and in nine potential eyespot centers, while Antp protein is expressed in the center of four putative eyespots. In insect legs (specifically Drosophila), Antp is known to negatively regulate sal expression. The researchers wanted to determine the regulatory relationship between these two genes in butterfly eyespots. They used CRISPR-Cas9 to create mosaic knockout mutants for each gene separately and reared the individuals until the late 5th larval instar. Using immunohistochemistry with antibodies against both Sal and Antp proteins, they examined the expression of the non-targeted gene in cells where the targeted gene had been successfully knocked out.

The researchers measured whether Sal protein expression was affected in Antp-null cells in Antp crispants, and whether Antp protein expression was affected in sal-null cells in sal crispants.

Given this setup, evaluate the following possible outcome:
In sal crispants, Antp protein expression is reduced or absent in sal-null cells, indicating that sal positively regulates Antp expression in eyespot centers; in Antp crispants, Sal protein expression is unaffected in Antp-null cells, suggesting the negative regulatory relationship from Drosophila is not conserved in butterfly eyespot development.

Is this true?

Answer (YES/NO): NO